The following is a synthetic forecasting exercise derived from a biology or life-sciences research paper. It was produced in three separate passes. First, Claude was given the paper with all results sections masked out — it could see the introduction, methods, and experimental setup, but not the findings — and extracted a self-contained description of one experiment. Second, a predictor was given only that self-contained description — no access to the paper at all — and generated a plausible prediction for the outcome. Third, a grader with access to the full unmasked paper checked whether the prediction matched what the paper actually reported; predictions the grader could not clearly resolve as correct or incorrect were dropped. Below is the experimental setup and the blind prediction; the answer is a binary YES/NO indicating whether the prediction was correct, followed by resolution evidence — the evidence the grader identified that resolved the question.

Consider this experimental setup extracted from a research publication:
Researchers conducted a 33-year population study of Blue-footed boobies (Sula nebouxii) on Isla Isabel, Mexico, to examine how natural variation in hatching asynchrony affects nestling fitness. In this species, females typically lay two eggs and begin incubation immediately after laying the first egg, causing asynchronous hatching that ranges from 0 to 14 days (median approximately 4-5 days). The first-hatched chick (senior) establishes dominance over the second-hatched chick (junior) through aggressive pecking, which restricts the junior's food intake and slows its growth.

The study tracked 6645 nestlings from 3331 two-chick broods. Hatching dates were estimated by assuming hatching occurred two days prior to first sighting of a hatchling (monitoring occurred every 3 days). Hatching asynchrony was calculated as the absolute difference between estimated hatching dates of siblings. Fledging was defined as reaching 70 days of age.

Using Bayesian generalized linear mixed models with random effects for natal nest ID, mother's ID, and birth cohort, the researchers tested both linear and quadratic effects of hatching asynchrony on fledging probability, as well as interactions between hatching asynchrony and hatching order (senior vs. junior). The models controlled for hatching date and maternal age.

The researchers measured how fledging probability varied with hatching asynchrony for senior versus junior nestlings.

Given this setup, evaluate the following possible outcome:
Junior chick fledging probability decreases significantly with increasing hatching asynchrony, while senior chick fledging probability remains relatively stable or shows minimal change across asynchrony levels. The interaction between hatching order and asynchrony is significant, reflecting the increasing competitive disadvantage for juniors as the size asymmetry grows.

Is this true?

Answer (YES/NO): YES